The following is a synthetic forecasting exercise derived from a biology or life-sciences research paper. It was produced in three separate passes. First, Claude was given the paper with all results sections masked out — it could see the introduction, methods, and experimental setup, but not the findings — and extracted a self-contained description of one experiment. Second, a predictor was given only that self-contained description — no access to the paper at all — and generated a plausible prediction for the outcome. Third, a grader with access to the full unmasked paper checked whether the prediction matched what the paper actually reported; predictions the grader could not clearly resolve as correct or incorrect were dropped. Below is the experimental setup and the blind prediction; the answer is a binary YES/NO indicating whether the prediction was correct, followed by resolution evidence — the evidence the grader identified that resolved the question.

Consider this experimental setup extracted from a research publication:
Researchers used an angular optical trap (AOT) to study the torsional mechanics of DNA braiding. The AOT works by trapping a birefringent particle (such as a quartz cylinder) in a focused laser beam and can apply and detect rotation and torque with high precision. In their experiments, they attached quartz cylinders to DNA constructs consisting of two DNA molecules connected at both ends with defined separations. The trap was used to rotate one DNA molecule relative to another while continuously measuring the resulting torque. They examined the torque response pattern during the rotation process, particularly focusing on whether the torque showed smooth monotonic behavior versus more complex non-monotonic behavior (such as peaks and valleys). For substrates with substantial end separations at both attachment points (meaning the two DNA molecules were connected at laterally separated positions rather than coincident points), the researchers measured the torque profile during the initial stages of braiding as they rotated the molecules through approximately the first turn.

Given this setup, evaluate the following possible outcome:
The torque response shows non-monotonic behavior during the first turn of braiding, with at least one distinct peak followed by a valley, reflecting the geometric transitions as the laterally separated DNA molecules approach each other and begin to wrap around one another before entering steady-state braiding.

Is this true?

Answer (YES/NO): YES